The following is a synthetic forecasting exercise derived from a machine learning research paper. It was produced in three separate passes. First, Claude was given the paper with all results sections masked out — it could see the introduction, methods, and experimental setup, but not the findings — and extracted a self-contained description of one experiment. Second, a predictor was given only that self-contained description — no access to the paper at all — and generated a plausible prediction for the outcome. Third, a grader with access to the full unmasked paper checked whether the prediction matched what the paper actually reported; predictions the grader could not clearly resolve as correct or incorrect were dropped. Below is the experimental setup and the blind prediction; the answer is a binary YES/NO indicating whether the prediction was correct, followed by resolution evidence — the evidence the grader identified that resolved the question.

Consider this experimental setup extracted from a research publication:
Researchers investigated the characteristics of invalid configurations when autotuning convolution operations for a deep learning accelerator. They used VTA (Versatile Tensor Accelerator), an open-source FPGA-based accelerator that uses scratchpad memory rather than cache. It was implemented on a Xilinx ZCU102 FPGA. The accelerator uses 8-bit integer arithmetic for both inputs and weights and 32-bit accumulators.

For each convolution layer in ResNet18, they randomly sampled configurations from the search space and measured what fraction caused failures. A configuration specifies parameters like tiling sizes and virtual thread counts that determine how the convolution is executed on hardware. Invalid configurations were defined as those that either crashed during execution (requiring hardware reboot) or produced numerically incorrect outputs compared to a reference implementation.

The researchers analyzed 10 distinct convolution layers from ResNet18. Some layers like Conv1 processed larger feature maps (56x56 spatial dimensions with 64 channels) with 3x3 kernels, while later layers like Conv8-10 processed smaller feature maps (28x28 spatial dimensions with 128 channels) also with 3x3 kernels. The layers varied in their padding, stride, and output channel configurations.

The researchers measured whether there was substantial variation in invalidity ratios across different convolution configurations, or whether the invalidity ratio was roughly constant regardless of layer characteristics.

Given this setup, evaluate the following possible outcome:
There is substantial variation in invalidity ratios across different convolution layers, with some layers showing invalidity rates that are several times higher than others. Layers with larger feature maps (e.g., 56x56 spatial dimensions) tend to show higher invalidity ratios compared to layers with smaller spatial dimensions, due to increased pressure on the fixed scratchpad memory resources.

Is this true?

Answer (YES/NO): NO